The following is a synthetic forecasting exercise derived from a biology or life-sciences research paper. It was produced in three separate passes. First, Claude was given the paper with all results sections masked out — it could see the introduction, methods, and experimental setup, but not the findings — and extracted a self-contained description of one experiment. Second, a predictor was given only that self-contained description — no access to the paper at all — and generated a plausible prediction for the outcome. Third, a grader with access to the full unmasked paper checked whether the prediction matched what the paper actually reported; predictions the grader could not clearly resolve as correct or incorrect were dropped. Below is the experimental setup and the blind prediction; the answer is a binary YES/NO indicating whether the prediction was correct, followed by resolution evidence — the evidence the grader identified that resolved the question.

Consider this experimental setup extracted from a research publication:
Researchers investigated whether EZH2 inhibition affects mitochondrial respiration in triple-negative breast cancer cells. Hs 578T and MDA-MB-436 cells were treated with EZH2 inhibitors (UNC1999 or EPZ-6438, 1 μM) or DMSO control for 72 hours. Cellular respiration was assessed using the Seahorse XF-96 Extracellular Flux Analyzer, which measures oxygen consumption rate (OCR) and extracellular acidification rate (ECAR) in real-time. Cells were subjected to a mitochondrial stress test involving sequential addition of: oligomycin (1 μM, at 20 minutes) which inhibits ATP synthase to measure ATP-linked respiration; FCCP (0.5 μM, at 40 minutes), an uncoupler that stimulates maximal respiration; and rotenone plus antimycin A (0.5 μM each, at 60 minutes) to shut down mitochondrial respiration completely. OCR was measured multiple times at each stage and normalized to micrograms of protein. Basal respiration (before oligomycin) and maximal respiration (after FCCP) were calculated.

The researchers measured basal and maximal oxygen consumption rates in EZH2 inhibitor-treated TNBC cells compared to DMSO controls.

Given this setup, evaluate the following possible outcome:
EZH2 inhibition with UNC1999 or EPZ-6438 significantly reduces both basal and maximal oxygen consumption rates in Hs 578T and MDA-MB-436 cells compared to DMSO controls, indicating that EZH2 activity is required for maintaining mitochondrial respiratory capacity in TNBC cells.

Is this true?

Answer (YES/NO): NO